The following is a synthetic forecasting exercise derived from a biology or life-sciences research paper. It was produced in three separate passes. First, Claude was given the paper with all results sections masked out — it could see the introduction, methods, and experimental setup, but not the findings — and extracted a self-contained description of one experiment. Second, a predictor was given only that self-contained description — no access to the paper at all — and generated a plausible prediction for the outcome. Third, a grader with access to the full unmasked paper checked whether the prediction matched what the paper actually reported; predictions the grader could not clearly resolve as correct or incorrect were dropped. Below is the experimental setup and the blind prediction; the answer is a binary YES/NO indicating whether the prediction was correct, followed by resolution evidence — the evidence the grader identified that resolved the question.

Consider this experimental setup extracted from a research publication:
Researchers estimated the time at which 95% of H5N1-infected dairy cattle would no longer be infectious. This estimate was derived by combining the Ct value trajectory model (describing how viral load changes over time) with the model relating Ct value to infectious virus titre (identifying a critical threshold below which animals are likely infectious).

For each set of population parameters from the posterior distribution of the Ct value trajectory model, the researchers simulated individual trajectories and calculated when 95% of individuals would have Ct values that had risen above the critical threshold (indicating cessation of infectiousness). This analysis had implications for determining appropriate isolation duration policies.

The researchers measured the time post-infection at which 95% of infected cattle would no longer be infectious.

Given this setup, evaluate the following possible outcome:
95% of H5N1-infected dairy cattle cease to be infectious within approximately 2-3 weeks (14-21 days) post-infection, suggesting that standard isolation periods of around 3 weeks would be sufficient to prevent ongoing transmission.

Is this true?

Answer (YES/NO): YES